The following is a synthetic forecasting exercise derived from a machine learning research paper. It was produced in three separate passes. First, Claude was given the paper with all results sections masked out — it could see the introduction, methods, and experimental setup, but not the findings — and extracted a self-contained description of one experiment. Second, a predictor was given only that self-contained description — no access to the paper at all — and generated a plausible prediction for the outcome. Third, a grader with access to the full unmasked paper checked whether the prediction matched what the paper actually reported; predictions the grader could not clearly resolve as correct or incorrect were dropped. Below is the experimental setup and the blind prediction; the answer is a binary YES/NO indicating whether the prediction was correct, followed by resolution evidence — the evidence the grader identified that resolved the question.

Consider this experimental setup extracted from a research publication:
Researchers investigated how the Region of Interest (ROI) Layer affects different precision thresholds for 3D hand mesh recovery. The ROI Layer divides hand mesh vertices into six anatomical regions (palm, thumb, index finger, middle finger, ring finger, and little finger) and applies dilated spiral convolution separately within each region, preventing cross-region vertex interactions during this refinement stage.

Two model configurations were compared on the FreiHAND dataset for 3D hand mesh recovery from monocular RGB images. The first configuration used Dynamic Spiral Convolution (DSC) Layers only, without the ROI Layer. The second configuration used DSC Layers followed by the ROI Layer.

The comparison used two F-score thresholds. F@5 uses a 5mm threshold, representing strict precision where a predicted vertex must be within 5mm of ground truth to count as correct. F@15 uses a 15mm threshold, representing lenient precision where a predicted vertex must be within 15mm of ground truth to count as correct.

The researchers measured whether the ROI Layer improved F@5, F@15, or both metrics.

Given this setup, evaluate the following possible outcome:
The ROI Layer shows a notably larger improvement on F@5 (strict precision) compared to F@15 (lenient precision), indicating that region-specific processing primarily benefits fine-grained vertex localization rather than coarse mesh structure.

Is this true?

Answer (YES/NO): YES